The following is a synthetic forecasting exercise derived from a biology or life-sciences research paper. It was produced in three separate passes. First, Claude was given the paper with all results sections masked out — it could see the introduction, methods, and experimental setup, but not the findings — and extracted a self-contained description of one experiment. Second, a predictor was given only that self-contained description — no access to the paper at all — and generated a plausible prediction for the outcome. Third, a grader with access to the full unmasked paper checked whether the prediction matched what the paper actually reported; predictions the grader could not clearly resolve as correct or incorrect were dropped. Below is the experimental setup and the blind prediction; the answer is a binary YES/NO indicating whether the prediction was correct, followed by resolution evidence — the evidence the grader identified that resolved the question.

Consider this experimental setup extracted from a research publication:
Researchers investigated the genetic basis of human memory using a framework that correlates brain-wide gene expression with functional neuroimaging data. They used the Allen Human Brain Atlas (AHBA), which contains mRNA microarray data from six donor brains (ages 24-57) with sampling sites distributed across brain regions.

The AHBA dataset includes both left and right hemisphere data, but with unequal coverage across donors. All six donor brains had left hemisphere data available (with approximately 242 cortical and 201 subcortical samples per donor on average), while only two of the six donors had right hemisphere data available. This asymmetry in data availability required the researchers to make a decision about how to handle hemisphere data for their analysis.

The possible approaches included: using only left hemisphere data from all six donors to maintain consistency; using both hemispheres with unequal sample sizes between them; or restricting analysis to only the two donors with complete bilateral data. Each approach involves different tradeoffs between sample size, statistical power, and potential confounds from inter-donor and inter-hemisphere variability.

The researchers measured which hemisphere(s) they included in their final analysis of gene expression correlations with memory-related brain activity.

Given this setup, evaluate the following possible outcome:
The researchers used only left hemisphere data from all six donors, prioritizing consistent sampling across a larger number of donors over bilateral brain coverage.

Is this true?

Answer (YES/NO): YES